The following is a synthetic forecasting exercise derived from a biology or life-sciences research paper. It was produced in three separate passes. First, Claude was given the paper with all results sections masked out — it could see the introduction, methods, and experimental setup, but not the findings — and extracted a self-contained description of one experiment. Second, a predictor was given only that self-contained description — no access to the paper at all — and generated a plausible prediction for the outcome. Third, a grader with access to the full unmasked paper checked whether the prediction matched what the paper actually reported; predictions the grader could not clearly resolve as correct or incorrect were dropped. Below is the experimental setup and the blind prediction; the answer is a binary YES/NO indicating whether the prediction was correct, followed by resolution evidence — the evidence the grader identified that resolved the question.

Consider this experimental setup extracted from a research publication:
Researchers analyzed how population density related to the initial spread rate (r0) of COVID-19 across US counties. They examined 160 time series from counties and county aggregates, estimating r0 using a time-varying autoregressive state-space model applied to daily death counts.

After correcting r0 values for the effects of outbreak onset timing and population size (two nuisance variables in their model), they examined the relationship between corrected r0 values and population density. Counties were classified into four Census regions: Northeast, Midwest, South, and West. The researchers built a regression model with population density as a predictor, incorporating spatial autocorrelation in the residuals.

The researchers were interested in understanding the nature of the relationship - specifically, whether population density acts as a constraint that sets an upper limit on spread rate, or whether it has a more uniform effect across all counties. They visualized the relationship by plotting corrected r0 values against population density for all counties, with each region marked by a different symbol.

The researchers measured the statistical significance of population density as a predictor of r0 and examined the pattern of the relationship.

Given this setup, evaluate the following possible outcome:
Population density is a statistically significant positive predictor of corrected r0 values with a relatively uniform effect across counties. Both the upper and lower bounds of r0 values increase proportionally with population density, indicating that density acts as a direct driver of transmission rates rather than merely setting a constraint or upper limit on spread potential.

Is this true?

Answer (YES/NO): NO